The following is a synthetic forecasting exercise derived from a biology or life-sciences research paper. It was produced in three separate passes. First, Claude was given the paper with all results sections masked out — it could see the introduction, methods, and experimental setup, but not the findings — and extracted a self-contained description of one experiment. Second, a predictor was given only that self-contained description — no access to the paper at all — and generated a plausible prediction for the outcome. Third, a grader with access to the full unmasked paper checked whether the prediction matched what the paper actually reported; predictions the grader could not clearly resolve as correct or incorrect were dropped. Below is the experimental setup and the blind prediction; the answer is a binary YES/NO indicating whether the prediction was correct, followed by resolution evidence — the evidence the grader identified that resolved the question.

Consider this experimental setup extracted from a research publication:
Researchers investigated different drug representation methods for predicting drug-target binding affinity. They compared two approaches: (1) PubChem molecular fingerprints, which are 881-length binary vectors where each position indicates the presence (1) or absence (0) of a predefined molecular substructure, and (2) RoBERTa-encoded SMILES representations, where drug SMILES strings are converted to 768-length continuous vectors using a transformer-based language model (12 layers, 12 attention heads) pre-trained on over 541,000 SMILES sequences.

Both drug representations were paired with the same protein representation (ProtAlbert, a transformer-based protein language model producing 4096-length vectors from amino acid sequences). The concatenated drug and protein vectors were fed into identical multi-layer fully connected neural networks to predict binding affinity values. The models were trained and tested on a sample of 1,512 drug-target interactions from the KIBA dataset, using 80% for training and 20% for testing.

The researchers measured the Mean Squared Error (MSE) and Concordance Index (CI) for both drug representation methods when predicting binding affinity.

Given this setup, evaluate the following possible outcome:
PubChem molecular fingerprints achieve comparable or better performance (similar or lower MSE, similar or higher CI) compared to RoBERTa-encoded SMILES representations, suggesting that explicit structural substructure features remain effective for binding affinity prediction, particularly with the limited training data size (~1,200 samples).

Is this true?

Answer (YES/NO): YES